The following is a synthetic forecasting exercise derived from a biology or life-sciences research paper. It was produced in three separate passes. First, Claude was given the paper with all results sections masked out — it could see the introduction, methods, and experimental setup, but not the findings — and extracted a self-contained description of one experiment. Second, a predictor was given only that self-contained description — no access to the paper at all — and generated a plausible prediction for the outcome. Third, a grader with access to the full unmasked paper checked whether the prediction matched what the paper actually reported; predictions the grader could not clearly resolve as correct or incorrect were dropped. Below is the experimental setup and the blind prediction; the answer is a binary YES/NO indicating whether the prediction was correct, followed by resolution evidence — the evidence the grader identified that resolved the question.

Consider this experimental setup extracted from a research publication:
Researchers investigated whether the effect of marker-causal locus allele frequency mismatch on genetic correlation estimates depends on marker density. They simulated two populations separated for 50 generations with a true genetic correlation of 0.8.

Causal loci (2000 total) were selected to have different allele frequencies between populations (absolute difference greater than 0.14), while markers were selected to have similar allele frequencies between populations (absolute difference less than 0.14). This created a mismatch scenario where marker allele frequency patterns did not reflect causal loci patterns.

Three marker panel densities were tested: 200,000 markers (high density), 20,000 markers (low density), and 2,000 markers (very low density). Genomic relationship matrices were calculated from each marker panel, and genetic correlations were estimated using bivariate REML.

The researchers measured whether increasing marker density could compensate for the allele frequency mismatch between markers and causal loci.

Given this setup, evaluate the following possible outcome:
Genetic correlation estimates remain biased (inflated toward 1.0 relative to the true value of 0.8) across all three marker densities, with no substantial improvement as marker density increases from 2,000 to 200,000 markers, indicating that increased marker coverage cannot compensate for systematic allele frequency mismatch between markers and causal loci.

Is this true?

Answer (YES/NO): NO